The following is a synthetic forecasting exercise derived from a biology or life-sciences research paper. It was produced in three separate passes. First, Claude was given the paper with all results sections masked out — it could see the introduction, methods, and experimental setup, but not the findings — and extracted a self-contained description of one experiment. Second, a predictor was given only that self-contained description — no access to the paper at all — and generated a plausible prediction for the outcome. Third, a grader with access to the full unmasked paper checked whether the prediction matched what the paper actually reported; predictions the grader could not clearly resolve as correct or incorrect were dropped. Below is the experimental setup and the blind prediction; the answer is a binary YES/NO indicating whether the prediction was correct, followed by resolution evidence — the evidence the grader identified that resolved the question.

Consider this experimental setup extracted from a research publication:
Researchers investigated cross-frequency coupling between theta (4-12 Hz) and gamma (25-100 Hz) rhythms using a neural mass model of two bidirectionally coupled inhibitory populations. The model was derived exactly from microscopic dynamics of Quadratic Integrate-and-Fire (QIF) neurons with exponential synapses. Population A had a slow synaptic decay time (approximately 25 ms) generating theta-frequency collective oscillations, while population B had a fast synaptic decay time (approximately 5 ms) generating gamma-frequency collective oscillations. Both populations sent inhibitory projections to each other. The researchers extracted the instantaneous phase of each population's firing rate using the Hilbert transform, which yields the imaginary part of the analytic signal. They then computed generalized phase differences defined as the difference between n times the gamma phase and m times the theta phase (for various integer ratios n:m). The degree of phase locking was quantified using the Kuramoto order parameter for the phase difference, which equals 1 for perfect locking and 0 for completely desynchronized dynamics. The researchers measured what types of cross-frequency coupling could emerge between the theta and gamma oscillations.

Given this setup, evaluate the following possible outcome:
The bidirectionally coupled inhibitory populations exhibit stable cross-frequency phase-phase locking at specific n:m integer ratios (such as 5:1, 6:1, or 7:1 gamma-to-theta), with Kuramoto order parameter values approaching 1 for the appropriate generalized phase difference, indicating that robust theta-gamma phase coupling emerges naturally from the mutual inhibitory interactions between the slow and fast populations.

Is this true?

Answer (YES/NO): NO